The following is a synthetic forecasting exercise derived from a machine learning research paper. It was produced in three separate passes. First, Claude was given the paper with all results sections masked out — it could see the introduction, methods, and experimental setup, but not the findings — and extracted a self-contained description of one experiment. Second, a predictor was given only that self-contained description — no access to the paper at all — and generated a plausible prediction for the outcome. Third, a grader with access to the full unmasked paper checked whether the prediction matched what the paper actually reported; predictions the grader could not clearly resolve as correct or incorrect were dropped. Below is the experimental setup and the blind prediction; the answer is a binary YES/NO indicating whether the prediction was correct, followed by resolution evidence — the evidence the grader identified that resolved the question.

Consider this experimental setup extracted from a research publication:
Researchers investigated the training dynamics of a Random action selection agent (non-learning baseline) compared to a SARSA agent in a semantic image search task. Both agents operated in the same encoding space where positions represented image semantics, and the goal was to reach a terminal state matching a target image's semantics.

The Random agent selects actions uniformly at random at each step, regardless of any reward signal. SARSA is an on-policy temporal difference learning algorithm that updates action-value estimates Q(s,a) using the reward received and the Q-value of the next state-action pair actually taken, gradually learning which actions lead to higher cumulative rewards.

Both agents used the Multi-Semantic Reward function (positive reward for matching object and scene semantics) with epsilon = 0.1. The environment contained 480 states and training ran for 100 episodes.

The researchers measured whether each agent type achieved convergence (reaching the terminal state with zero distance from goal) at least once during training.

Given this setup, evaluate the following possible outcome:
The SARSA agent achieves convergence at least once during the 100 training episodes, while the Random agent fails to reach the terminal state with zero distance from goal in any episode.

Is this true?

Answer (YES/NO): NO